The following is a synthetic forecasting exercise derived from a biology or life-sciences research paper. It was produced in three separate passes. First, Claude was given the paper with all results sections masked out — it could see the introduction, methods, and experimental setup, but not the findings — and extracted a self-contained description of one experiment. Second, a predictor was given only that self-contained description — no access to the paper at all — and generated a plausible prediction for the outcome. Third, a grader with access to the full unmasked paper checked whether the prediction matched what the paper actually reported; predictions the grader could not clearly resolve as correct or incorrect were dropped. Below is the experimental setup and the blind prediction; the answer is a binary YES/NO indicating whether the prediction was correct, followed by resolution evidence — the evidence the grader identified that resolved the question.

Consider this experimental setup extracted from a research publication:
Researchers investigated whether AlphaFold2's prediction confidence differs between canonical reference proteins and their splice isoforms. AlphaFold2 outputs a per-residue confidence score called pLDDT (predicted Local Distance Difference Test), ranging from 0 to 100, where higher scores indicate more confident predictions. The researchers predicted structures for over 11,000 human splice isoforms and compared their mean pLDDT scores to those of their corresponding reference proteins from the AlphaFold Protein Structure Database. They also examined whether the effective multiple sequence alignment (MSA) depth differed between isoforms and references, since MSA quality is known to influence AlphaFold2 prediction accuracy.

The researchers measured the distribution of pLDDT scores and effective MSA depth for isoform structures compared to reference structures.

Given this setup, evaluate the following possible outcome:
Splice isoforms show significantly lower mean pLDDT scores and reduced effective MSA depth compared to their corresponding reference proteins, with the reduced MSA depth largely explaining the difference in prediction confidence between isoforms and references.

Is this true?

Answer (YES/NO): NO